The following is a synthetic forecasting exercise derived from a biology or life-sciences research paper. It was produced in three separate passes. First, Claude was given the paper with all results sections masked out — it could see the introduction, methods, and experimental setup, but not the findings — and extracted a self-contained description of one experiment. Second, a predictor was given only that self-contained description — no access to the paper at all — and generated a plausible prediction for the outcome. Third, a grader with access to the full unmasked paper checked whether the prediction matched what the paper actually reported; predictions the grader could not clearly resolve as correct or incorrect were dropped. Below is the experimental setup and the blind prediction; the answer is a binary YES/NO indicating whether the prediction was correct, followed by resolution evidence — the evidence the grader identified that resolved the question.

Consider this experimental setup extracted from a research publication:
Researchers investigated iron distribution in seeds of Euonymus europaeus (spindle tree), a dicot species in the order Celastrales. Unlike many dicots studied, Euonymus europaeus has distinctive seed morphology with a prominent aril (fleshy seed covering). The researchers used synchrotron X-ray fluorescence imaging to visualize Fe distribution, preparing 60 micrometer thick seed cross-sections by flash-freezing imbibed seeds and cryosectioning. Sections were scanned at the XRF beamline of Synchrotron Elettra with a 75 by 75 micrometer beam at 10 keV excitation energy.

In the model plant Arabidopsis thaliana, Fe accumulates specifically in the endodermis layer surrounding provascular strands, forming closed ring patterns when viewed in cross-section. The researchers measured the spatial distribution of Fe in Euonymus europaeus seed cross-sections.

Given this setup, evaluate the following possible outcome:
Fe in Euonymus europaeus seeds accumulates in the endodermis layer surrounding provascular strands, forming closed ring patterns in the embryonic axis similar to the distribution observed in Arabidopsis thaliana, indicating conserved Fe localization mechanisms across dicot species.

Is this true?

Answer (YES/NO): NO